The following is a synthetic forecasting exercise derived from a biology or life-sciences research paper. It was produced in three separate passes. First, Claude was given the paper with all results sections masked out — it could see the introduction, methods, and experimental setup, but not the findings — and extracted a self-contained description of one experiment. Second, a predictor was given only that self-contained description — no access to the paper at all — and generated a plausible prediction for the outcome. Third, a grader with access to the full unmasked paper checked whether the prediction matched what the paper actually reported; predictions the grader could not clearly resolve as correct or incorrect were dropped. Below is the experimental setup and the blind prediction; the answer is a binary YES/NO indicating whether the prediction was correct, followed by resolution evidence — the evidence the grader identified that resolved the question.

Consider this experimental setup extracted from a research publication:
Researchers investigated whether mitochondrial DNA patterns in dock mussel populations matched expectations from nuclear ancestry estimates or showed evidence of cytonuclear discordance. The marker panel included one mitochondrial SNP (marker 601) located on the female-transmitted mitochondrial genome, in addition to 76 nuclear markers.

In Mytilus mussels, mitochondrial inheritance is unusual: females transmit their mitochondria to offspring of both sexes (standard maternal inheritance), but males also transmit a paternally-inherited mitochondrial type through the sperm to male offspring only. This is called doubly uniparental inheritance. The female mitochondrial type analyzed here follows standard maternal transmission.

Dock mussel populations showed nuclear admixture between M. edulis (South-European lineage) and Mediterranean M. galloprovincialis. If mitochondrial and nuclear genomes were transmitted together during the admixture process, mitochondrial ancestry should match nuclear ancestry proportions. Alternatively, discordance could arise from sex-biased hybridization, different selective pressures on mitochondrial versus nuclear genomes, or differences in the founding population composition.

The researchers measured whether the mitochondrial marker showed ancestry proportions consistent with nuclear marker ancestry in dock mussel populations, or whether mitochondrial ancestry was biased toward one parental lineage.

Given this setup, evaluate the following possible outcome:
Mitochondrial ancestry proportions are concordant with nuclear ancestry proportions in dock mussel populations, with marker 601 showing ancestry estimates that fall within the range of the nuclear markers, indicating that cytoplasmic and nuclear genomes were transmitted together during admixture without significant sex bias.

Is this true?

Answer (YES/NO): NO